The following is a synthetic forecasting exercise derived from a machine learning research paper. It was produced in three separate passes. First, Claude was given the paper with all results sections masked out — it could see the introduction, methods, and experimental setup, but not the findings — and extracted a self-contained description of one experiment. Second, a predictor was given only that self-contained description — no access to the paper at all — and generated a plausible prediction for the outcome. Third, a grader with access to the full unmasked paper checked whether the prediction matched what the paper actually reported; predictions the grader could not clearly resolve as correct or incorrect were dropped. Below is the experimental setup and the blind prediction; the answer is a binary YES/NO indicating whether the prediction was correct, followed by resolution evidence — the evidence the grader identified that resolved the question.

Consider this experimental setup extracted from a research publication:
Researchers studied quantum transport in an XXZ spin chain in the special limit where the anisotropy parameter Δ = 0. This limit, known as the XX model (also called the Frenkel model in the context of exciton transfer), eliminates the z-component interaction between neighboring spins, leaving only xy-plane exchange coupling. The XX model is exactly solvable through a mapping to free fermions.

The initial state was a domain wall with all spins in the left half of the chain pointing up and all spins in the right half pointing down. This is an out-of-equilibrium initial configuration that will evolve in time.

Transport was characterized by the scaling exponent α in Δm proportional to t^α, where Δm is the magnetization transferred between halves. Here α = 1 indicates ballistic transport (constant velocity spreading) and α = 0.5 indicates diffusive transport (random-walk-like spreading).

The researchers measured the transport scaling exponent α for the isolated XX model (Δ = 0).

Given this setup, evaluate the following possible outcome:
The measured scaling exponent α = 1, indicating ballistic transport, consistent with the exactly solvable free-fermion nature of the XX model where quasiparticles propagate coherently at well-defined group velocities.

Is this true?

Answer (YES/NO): YES